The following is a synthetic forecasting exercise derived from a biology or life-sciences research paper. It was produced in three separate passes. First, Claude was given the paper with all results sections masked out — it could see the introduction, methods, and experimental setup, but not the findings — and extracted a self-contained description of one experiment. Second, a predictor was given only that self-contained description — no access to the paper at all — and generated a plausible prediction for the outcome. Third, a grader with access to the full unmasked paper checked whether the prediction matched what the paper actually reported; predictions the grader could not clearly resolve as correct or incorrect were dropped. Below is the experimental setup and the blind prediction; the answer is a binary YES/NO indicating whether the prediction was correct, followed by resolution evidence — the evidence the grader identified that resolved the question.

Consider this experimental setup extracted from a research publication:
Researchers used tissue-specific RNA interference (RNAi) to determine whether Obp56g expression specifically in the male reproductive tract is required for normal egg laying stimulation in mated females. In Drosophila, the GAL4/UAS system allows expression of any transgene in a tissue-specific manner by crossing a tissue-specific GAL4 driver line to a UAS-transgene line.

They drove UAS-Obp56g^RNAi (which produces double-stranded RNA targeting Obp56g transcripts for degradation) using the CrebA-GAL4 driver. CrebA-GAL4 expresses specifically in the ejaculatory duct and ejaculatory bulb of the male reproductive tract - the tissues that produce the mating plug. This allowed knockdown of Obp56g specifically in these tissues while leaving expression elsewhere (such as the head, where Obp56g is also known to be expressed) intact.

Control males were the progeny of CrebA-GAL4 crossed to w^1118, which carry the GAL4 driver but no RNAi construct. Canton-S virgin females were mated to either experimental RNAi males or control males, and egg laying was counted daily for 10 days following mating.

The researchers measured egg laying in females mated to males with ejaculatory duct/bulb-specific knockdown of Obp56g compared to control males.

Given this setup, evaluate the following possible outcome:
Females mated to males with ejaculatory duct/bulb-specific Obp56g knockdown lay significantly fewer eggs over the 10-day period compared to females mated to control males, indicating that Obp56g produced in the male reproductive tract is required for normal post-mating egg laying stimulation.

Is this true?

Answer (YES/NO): YES